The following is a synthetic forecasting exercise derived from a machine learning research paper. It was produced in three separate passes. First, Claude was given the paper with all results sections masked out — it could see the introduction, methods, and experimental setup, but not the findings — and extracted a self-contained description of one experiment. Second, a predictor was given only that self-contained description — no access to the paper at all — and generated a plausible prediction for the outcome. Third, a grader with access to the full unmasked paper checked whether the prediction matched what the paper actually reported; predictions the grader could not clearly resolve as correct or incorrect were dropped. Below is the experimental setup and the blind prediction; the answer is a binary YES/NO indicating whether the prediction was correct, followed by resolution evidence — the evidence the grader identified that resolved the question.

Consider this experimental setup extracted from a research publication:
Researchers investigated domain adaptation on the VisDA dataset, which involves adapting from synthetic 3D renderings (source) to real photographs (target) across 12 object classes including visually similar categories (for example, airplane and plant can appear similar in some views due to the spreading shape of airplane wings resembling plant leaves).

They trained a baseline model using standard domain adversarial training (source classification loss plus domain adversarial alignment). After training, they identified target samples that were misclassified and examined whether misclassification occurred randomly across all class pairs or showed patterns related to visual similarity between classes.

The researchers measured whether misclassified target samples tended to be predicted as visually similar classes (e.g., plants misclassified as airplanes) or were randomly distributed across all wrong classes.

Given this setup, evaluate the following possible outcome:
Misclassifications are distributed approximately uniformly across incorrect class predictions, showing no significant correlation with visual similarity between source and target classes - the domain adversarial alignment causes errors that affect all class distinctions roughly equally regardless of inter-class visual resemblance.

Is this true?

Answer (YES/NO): NO